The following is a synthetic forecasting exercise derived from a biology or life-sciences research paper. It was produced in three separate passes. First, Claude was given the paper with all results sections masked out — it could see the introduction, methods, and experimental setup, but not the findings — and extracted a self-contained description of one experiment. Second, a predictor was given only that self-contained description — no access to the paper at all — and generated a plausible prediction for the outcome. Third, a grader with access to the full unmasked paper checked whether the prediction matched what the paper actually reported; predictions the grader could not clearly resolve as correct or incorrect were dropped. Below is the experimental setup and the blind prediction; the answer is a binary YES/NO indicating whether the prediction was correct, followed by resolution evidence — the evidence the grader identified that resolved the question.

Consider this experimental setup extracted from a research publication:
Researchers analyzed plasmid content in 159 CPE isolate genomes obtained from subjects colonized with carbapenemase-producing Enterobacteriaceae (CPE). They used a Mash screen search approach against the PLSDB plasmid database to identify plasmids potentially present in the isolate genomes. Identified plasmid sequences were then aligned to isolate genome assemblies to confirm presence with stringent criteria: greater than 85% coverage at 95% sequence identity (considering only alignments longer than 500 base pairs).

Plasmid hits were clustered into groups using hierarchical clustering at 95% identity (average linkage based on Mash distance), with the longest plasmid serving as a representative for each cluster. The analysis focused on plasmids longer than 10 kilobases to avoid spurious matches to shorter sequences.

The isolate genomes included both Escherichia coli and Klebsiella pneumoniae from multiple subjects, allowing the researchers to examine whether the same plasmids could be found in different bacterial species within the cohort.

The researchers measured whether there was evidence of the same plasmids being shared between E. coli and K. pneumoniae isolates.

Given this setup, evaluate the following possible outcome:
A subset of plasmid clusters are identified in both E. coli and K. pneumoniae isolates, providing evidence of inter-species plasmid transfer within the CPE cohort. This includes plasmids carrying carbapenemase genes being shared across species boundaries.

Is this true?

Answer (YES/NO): YES